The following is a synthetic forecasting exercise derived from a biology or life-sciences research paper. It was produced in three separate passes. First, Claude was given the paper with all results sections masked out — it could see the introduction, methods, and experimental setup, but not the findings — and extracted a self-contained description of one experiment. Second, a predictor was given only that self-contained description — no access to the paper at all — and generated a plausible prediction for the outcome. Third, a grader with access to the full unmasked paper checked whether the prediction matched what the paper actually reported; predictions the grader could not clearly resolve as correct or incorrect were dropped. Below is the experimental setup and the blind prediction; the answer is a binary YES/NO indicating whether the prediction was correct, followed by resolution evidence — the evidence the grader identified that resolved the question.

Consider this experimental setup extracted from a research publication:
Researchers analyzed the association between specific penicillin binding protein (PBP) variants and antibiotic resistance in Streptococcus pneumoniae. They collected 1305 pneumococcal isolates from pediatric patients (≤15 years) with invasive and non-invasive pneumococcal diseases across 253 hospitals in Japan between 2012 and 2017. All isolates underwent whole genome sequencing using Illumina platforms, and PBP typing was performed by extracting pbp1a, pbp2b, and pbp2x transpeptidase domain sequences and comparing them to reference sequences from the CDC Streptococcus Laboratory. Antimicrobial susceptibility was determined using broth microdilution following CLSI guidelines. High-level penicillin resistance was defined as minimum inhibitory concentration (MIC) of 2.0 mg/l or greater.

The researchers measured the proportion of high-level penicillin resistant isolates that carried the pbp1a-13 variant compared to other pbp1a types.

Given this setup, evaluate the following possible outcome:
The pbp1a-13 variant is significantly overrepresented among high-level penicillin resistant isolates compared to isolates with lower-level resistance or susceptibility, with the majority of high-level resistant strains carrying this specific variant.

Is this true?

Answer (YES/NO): YES